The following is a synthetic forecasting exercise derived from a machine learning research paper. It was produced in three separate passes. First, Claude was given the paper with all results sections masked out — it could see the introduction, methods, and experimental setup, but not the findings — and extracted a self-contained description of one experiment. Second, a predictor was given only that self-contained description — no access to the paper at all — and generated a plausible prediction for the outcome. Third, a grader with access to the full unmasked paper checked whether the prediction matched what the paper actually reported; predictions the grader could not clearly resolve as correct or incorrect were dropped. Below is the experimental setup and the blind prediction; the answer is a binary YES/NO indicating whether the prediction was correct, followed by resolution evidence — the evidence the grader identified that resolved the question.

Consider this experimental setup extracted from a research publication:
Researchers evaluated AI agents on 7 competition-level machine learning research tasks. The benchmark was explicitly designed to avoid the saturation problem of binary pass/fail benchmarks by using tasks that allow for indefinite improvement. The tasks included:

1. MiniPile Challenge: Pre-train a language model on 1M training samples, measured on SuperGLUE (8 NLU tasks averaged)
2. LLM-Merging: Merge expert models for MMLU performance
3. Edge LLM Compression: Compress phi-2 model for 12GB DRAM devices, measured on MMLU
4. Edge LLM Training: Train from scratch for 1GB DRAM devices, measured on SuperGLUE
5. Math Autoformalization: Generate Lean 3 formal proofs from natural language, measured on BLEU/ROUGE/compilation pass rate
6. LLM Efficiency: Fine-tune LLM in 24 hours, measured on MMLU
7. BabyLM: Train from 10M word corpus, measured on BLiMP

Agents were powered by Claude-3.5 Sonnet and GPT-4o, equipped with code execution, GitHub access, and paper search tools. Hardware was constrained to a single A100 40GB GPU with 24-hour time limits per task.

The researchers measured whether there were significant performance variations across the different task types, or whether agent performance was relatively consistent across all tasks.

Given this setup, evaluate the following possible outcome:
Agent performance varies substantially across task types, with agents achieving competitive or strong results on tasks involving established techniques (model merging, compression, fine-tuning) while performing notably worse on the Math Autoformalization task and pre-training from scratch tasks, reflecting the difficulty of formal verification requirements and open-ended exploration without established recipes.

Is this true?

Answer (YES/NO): NO